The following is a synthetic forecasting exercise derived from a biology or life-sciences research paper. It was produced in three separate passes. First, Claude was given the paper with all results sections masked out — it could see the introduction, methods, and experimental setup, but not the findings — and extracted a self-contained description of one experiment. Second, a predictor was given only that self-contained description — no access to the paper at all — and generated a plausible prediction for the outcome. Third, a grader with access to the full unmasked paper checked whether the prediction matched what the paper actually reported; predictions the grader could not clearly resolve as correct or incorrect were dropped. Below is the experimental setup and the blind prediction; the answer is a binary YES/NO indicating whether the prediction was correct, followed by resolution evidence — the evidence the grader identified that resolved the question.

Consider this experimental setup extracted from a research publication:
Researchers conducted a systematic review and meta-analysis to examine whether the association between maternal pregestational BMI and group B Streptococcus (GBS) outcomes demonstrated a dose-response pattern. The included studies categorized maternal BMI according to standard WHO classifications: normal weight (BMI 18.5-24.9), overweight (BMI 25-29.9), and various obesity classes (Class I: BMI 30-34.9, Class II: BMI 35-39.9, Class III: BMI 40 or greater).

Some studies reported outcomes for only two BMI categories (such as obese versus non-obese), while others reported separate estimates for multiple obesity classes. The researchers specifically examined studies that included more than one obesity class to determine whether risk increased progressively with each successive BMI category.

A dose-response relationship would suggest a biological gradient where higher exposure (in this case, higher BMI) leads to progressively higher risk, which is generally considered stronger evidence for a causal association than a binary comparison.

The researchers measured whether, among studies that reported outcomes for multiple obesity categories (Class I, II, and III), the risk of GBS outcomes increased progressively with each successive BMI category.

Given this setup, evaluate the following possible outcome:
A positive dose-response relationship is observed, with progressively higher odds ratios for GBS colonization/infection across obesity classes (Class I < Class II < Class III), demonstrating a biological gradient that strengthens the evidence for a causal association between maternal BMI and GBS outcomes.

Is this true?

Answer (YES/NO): YES